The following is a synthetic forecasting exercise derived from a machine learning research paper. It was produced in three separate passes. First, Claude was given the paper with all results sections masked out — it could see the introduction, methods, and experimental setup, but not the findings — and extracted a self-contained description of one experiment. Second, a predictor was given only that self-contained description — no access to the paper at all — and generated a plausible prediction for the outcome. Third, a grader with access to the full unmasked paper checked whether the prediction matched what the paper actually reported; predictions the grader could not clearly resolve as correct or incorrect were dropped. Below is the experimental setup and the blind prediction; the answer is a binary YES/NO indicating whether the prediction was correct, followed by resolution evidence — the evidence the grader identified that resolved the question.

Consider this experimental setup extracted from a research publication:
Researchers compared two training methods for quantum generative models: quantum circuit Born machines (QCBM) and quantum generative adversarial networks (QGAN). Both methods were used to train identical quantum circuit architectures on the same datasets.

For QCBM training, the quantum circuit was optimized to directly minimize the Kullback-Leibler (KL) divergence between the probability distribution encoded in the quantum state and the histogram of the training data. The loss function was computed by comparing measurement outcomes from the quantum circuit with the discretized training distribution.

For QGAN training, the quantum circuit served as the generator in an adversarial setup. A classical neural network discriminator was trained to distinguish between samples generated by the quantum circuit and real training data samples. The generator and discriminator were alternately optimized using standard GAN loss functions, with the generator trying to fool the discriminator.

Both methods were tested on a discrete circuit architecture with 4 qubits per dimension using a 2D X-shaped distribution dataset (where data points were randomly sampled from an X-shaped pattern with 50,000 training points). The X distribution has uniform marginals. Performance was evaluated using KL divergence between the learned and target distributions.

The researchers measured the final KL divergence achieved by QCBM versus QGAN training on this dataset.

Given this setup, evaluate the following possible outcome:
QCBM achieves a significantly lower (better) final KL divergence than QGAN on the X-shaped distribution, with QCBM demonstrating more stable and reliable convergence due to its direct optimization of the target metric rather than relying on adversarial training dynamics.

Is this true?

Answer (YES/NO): NO